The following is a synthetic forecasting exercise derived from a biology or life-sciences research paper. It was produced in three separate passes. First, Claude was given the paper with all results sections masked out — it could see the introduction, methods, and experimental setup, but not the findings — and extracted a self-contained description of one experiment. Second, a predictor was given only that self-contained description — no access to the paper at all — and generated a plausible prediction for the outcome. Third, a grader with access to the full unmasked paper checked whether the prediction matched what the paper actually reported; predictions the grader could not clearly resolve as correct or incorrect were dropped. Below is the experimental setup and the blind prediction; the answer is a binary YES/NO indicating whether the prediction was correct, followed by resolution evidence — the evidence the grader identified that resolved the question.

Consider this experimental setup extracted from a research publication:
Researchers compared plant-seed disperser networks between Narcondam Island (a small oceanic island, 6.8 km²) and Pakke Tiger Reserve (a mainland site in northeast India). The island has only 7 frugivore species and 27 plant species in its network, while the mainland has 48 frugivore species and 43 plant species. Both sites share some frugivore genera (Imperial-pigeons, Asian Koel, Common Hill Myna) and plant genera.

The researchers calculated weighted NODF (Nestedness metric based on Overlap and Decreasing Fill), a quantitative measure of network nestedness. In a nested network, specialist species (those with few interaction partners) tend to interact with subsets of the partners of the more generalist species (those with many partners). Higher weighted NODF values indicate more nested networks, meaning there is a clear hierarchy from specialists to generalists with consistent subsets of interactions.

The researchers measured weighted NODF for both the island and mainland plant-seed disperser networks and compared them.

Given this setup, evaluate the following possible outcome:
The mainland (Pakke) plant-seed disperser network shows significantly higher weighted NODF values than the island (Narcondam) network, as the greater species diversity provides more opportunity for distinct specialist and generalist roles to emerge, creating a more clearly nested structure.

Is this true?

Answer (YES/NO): NO